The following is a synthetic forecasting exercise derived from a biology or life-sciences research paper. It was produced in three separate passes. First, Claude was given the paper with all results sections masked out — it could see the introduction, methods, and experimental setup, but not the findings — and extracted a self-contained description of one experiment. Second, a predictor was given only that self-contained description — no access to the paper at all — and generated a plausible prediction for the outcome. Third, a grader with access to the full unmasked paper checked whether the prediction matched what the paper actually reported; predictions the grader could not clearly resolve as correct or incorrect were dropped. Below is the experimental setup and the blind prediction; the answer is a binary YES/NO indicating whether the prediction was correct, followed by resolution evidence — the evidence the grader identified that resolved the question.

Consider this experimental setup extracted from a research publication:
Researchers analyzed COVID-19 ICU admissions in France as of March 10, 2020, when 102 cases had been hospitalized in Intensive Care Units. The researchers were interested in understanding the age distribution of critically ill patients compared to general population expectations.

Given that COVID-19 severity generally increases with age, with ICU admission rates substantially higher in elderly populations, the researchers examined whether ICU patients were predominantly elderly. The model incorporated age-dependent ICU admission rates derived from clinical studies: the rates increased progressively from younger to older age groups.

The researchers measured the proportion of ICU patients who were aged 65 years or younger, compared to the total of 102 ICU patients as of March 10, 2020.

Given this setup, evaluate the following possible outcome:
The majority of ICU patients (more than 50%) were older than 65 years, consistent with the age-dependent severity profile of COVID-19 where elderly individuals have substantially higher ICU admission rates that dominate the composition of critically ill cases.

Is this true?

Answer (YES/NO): YES